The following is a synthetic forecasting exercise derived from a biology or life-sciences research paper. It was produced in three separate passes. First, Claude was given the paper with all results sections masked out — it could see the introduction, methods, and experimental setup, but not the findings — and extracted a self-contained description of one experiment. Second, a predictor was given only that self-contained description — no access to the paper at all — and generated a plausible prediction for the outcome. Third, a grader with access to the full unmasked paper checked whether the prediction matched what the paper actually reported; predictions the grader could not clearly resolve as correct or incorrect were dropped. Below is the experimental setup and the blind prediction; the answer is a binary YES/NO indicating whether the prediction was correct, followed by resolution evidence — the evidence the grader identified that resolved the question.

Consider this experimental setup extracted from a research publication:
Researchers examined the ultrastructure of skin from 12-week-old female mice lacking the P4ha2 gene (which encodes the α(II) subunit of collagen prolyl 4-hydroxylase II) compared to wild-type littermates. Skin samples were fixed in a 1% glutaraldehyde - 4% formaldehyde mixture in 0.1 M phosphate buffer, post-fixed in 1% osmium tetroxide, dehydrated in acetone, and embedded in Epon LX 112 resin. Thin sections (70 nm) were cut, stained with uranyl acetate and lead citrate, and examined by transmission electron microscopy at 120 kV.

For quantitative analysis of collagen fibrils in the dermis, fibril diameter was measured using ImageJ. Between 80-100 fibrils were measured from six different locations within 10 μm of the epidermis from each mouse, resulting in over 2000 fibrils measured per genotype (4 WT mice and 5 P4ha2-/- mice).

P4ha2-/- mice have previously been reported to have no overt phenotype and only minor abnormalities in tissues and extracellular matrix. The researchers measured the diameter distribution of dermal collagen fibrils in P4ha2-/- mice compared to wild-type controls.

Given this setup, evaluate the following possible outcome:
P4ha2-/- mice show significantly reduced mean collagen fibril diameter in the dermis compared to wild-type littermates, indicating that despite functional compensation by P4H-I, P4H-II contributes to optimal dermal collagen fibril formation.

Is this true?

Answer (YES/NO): YES